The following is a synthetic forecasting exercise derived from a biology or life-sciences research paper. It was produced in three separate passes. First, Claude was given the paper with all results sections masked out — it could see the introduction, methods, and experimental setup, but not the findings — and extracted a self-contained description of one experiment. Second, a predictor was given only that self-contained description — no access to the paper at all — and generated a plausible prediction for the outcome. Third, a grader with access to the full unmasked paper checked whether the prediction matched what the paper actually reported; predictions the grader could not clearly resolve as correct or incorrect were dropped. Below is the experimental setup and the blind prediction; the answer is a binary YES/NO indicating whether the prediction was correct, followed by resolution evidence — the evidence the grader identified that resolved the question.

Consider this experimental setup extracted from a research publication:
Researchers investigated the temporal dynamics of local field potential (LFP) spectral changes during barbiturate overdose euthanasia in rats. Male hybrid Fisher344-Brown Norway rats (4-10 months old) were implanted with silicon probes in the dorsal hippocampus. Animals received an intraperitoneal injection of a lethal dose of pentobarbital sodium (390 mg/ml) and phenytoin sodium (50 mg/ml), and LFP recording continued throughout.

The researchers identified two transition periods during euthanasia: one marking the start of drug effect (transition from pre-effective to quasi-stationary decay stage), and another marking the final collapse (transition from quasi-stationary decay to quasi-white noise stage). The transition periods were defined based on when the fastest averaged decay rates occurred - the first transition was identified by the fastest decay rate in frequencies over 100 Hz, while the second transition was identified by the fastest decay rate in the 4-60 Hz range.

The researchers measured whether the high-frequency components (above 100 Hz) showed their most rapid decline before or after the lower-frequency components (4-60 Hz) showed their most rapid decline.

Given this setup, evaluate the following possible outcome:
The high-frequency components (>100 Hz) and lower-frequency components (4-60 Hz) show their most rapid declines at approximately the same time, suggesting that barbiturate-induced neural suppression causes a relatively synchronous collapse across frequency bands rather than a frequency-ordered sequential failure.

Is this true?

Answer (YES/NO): NO